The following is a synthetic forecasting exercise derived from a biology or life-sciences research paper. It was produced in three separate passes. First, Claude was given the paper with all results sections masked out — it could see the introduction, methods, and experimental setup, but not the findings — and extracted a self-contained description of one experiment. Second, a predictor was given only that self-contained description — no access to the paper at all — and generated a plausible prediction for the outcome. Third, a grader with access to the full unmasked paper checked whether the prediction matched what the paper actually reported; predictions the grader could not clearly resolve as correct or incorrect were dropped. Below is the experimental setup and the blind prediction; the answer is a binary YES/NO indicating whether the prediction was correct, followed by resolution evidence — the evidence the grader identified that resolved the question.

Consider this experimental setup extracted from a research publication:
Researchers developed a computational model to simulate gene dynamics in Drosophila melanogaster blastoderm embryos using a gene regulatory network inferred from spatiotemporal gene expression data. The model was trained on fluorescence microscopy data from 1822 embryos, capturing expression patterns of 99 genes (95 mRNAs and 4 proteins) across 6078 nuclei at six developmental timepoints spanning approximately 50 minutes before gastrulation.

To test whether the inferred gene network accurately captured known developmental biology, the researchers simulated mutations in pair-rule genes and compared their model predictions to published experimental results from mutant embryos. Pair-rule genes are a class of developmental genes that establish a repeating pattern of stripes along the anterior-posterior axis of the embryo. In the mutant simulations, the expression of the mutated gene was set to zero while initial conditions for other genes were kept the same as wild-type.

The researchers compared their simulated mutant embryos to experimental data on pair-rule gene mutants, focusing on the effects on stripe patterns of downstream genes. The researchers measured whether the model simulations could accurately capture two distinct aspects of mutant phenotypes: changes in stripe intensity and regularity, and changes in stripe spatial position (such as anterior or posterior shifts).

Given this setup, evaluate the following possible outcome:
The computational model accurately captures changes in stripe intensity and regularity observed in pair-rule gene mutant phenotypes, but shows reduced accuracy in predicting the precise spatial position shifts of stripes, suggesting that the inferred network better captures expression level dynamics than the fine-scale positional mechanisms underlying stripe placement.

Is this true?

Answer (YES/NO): YES